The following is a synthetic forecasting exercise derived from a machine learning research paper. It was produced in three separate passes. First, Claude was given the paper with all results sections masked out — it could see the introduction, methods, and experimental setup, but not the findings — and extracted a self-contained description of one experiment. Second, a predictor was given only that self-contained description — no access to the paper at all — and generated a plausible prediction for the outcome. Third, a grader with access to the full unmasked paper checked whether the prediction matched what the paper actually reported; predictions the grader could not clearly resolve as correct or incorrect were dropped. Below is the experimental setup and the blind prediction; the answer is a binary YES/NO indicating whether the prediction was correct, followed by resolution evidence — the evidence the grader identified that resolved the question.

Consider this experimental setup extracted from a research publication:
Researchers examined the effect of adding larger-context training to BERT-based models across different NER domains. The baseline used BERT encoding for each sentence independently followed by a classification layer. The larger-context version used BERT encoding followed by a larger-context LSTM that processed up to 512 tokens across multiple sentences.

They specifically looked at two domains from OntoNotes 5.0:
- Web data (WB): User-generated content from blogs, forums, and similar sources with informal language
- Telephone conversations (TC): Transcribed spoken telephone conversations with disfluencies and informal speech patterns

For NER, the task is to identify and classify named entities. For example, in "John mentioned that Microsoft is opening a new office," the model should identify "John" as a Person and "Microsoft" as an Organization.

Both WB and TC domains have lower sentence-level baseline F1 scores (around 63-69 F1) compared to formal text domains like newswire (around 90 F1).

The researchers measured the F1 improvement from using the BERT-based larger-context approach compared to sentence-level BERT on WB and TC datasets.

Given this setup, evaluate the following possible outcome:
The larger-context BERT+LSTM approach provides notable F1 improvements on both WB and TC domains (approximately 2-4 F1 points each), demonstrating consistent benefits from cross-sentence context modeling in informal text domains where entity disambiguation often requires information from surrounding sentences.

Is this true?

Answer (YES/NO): NO